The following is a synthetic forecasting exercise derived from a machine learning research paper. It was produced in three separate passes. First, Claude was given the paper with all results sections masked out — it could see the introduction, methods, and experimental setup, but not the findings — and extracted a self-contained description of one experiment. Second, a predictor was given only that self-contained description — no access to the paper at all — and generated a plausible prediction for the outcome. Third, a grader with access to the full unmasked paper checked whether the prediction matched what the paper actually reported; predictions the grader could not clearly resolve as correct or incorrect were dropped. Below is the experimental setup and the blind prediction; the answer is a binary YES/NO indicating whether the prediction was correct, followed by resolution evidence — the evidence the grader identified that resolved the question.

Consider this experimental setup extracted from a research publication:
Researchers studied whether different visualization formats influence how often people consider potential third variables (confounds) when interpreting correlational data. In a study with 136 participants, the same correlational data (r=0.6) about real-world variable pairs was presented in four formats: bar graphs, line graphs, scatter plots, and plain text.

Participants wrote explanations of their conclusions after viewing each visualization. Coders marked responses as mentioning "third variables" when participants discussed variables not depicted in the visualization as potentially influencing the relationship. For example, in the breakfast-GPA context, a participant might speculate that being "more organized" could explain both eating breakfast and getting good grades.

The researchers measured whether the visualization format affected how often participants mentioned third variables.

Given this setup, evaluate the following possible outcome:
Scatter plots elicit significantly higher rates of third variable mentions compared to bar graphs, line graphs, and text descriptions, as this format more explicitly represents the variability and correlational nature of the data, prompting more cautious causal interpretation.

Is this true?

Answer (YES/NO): NO